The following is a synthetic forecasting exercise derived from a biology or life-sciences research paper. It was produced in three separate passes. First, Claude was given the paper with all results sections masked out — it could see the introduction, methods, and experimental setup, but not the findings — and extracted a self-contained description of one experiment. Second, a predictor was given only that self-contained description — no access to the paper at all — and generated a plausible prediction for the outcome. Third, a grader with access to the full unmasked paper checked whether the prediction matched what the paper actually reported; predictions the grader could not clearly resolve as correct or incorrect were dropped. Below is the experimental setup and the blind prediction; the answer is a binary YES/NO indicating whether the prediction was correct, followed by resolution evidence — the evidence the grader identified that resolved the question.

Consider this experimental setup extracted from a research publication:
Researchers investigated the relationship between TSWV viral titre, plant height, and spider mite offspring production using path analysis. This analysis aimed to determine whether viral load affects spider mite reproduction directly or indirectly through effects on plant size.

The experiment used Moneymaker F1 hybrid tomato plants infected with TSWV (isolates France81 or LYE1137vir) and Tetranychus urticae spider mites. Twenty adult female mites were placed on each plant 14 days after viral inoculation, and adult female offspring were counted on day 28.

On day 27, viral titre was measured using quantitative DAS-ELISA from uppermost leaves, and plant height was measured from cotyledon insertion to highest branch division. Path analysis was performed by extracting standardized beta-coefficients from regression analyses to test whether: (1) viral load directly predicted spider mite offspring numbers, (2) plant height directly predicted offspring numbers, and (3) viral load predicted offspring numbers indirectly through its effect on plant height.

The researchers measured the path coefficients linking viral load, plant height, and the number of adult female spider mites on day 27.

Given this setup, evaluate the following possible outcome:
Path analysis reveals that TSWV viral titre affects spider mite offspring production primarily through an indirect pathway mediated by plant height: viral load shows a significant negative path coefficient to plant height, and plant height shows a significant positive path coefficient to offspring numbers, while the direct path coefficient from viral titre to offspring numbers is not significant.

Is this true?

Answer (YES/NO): NO